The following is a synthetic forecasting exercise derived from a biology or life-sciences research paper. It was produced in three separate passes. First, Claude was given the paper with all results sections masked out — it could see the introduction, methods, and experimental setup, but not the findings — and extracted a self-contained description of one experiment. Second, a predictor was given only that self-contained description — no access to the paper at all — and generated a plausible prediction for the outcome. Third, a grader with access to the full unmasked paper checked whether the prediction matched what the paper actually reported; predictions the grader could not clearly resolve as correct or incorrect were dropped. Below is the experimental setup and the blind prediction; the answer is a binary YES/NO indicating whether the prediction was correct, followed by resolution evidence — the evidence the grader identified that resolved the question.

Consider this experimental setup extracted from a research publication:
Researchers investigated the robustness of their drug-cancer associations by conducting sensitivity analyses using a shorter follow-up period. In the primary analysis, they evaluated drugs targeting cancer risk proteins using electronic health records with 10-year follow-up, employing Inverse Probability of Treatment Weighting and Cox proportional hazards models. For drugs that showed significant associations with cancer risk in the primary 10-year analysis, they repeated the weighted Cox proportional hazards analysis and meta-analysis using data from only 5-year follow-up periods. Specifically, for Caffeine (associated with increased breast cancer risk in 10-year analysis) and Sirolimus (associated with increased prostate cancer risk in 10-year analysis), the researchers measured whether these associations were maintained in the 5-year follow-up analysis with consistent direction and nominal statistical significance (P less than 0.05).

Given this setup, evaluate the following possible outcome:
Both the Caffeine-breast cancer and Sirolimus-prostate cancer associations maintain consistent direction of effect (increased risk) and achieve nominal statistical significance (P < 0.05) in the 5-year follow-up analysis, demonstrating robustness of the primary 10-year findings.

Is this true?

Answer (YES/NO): YES